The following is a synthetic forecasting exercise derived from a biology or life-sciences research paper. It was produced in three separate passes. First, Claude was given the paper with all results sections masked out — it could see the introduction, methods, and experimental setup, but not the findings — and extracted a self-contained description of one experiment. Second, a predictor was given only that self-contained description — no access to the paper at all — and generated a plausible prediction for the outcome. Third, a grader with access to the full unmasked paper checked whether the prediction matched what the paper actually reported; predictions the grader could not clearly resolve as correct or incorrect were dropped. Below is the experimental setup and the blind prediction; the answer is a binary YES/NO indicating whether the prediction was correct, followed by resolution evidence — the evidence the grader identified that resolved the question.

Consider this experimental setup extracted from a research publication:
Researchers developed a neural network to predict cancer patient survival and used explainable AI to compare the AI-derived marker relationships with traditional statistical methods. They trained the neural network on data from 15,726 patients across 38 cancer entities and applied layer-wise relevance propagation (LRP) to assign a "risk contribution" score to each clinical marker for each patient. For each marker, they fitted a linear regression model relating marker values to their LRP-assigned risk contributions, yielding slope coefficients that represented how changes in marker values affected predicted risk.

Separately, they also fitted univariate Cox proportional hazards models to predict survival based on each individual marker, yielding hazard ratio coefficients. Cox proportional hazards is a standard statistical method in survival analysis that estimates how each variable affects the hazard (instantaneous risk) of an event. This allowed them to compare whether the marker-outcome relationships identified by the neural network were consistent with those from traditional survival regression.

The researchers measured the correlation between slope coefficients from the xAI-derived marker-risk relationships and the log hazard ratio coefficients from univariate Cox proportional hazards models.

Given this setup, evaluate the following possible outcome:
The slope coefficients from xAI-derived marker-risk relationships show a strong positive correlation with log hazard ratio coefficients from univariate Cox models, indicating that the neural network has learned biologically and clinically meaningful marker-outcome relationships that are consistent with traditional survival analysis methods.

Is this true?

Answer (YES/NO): YES